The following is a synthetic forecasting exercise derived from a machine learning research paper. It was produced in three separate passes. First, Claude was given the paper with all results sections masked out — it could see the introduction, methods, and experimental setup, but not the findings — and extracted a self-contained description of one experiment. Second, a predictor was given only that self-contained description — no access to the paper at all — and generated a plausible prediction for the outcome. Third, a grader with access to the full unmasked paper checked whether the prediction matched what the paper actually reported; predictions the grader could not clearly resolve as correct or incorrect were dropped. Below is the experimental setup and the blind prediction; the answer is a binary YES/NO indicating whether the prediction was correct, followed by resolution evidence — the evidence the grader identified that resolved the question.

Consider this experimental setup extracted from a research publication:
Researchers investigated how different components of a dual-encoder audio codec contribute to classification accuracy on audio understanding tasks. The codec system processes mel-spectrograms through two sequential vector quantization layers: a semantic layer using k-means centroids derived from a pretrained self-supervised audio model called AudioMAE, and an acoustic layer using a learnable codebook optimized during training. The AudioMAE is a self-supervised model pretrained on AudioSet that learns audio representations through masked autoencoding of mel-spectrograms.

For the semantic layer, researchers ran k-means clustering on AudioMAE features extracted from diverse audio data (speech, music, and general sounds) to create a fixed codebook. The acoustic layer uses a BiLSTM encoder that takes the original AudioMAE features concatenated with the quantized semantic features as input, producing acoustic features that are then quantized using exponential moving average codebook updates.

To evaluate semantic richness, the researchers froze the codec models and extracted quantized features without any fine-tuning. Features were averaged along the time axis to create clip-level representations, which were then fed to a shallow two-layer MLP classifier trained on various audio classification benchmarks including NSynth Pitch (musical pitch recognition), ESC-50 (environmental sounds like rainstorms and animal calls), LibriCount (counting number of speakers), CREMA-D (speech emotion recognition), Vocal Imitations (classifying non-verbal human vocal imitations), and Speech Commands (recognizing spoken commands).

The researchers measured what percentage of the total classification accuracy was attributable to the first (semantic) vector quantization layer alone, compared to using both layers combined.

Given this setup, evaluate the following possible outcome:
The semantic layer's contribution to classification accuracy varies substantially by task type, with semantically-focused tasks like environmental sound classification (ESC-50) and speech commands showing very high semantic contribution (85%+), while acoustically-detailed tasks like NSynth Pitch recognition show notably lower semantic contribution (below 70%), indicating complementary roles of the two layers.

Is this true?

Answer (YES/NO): NO